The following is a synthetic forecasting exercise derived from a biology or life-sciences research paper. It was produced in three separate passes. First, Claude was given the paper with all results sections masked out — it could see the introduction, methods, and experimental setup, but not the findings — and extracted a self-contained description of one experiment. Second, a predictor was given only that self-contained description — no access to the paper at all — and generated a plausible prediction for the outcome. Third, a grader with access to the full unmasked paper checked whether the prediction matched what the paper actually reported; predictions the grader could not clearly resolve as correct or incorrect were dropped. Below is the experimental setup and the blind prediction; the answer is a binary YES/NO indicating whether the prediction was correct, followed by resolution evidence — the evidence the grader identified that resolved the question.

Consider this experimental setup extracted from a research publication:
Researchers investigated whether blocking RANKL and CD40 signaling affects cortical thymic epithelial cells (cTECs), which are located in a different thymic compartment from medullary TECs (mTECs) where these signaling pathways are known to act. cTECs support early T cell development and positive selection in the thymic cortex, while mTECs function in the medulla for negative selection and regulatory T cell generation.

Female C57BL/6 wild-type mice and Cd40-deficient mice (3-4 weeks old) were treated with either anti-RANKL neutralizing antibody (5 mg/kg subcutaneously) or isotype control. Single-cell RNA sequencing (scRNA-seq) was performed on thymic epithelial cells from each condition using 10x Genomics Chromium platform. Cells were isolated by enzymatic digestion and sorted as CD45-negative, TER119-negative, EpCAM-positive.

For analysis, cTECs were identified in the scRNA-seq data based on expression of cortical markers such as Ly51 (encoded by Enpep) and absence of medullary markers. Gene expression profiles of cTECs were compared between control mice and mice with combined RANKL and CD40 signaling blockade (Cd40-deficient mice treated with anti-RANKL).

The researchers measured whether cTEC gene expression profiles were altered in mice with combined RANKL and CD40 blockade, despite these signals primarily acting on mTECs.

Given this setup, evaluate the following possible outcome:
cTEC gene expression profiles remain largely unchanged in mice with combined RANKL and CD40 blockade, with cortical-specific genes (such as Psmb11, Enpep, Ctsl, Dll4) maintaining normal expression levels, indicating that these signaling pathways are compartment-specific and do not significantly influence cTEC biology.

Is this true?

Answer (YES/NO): NO